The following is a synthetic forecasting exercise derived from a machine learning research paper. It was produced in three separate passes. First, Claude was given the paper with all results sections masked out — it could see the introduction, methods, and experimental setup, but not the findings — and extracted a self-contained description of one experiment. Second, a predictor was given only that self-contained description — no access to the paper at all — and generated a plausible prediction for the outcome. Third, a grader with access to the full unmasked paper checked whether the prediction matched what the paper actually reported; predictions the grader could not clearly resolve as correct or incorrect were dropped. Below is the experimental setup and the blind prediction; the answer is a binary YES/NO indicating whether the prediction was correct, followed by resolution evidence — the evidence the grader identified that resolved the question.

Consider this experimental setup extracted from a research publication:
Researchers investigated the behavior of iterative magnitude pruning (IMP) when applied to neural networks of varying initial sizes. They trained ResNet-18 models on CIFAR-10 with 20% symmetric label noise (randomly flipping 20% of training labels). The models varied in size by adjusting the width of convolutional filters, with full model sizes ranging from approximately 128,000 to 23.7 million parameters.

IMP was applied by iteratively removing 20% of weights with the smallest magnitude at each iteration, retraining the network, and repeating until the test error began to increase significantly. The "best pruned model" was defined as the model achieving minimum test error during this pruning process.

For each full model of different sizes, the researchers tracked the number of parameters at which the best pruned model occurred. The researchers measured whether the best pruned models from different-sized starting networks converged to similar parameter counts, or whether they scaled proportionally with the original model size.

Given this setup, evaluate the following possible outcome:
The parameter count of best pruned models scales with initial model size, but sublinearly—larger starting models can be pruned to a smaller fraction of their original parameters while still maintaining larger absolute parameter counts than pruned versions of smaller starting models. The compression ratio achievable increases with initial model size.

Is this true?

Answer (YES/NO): YES